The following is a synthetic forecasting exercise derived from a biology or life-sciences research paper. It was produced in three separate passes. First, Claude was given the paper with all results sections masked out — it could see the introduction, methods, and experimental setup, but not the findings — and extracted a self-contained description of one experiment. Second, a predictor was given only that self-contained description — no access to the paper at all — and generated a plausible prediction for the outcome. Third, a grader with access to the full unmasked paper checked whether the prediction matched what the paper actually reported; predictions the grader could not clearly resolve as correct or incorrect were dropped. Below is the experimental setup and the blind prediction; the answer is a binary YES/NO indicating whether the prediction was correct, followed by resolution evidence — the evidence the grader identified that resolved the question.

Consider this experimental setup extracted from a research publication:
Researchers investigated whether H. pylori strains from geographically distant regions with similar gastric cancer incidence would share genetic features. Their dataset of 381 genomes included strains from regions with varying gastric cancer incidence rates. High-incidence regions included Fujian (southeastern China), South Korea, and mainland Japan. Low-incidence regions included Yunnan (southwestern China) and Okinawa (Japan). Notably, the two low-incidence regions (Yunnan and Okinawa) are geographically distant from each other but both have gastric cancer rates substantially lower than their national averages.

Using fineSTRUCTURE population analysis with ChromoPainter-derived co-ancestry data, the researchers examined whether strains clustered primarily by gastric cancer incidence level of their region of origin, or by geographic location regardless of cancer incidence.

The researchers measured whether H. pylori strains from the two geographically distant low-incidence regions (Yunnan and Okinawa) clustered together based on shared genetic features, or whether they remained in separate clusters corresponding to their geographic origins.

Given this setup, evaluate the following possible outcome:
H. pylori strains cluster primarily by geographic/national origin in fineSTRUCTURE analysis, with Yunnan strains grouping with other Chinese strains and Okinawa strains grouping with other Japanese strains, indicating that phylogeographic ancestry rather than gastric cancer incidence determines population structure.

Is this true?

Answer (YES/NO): YES